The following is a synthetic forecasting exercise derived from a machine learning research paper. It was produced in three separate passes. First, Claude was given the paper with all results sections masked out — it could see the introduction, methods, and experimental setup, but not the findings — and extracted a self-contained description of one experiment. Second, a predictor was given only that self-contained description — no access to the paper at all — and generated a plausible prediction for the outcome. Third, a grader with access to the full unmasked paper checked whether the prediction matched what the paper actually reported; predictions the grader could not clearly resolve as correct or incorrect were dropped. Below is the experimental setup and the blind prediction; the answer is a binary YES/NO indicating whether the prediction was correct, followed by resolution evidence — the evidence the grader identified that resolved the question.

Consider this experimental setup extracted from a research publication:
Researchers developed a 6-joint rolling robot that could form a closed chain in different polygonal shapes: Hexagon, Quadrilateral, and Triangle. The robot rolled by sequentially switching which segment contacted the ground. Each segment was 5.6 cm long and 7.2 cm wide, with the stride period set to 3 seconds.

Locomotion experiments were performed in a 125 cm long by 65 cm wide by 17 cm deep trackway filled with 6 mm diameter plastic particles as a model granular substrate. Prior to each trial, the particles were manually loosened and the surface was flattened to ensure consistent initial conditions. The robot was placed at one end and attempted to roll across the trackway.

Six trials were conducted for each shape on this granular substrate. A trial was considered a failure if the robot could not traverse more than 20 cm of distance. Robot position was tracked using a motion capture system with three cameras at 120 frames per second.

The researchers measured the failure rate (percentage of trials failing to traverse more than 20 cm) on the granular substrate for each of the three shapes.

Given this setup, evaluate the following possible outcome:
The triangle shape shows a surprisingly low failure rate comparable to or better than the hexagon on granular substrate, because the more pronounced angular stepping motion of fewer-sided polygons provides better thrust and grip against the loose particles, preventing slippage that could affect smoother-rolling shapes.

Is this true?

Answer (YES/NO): NO